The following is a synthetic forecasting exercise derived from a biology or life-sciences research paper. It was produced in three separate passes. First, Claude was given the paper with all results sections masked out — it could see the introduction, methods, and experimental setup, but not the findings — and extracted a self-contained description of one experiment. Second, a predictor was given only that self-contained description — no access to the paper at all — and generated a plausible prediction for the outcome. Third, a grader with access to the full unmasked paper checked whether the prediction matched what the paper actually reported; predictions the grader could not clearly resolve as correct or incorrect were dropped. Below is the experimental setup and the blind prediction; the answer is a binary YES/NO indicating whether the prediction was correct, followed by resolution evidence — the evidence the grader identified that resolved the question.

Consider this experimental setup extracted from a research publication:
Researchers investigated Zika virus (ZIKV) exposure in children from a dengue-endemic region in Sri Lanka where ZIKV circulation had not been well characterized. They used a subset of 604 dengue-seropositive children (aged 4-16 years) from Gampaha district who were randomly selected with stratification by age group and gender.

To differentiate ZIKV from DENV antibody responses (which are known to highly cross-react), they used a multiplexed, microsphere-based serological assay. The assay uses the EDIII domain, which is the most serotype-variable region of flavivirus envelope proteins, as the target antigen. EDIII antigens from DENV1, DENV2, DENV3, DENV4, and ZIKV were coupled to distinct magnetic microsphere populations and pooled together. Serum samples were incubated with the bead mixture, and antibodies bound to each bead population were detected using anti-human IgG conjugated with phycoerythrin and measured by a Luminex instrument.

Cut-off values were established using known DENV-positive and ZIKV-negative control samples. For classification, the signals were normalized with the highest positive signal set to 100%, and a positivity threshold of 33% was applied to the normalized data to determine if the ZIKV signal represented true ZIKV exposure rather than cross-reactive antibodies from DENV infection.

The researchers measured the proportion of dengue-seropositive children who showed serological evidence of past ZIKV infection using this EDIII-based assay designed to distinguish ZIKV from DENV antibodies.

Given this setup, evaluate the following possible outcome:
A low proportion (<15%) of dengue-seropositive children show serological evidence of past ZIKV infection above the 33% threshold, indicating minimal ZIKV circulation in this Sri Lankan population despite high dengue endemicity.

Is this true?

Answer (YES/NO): NO